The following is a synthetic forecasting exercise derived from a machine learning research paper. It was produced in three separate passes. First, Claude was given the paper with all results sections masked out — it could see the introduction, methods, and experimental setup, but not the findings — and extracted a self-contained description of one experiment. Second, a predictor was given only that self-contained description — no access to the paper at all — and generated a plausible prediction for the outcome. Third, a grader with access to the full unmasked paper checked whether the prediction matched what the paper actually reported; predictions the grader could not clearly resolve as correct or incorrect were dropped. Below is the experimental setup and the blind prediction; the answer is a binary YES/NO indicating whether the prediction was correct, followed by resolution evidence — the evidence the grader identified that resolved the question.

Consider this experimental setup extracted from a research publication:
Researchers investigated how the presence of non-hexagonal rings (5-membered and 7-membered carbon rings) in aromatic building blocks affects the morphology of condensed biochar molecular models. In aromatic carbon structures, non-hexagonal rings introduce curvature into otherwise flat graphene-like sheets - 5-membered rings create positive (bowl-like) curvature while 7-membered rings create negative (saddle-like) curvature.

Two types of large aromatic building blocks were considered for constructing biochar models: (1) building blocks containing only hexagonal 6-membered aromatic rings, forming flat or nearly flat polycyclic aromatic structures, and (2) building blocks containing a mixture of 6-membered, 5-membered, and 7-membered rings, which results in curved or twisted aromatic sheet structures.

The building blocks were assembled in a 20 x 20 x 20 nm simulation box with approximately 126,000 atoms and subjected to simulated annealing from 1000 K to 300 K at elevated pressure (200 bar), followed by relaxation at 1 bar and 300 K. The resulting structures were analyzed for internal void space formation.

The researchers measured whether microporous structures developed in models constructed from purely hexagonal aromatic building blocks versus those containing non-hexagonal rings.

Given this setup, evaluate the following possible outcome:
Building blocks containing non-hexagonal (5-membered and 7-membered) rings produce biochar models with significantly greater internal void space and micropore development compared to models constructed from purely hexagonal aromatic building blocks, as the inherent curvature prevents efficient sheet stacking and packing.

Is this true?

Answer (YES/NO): YES